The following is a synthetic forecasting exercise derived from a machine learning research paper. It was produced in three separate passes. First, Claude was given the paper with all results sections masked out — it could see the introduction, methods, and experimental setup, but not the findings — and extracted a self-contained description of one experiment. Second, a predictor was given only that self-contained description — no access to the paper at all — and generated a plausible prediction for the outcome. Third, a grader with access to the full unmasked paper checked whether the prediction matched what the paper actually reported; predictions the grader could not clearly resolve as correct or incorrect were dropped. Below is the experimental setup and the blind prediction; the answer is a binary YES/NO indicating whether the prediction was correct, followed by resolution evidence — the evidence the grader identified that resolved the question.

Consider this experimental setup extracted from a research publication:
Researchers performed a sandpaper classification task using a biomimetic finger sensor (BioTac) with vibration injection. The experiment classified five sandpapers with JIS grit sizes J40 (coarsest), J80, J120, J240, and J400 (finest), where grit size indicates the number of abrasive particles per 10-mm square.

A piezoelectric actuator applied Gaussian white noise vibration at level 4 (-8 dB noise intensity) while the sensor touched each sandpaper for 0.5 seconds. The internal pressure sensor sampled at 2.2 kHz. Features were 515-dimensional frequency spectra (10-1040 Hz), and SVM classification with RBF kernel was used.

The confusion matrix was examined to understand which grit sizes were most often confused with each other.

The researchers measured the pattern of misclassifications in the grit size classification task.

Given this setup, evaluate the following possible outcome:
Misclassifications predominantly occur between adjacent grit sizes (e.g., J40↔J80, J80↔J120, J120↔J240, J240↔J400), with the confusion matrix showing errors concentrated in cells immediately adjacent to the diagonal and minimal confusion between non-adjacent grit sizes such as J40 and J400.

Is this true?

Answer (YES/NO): NO